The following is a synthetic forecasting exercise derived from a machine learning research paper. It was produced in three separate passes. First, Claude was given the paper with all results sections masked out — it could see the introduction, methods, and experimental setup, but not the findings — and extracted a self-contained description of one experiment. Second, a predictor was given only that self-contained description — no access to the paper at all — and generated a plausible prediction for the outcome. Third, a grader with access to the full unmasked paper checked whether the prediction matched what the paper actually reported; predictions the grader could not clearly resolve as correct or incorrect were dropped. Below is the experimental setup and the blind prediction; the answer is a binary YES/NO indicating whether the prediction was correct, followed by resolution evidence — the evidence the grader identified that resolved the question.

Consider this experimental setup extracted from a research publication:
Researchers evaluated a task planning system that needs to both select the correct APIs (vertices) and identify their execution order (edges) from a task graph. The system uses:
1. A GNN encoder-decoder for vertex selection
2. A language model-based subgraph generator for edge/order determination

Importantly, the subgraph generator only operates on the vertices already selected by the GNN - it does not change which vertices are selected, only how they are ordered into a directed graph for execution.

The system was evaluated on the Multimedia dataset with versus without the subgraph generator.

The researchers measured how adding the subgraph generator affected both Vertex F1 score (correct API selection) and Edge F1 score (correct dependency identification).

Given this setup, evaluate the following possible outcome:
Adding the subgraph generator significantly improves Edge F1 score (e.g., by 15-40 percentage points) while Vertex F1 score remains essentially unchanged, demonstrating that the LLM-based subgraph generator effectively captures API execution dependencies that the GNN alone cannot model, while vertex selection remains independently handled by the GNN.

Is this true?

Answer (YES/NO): YES